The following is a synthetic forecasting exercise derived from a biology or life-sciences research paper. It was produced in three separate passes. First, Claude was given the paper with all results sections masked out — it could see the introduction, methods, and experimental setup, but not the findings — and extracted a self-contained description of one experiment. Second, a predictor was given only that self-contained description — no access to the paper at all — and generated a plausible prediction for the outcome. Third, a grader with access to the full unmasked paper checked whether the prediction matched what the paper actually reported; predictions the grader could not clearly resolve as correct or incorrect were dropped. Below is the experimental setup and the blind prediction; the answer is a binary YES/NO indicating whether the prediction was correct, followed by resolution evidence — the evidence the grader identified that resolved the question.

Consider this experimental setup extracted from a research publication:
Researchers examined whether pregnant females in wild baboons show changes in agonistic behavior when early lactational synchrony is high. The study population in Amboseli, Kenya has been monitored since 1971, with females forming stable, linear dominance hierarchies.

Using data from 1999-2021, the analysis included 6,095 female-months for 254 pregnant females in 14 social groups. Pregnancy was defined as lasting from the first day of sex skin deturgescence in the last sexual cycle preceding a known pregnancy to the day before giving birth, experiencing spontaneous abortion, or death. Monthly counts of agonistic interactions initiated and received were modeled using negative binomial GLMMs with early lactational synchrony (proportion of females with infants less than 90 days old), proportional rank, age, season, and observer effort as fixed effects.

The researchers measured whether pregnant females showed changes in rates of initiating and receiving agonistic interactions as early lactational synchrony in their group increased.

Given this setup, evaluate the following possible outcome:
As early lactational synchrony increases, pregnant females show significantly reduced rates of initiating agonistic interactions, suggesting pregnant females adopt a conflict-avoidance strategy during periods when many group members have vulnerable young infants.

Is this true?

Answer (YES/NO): NO